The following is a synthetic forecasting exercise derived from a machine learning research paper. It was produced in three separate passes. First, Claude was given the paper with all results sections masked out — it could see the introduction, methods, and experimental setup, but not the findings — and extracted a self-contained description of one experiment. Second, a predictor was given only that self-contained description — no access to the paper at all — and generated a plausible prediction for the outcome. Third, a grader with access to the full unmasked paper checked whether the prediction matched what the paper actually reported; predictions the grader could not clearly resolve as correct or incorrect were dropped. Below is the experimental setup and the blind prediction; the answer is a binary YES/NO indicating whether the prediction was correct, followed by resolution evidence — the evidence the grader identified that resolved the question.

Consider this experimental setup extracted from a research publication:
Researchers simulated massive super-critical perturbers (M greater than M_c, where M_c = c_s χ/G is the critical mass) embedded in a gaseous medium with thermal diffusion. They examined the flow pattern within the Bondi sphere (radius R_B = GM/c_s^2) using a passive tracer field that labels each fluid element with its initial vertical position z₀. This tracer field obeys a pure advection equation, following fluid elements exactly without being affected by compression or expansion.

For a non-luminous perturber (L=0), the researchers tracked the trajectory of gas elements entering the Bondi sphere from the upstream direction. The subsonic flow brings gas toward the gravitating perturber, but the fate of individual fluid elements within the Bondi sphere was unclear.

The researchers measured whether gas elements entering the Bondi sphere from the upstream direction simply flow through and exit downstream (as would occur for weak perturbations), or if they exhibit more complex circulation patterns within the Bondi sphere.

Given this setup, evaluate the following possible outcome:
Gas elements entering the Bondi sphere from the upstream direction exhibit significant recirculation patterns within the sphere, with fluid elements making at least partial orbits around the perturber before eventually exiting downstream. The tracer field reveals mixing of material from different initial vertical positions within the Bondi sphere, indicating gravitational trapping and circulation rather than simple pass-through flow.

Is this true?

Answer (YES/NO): NO